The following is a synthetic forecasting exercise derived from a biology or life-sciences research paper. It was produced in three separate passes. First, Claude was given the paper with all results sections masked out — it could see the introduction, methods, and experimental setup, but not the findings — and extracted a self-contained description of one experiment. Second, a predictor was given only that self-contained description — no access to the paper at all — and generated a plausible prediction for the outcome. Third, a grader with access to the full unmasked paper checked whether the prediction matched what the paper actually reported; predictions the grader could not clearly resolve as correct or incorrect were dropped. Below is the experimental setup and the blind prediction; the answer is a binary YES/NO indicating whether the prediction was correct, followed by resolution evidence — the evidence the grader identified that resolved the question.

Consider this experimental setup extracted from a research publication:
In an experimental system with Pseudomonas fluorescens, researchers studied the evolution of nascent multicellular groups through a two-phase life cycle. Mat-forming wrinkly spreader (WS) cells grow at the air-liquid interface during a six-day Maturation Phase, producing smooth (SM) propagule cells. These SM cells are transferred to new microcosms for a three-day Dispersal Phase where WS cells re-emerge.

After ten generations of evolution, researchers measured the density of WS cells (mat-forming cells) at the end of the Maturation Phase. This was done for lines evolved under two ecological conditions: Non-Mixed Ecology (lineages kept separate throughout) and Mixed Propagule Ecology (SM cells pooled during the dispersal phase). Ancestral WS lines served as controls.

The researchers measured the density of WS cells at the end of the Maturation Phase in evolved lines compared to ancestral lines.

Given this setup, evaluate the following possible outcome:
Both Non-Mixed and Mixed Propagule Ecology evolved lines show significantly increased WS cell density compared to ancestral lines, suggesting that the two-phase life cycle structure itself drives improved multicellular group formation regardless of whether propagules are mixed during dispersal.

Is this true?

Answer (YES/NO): NO